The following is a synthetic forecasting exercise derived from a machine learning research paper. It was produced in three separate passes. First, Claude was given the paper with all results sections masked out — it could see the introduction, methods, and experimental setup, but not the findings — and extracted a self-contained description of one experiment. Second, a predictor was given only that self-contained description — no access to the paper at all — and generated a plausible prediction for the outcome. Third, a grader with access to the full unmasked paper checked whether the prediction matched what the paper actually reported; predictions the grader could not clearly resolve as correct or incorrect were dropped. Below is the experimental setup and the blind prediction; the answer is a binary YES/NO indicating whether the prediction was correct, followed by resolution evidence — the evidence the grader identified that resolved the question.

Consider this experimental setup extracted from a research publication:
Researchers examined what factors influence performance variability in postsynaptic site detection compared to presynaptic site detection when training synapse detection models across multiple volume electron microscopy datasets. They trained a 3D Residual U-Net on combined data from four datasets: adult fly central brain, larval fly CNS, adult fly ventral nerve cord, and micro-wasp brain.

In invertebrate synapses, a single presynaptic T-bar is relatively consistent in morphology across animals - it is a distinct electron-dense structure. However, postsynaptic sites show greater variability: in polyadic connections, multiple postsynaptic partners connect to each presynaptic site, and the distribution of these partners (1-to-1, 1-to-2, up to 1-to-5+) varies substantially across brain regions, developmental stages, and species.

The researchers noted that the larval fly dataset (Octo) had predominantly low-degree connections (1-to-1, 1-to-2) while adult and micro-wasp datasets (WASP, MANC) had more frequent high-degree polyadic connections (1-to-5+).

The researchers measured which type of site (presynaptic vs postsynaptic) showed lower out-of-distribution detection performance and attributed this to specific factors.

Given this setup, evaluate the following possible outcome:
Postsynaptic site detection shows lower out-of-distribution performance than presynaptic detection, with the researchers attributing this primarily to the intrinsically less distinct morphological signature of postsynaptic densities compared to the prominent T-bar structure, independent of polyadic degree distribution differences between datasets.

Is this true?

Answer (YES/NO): NO